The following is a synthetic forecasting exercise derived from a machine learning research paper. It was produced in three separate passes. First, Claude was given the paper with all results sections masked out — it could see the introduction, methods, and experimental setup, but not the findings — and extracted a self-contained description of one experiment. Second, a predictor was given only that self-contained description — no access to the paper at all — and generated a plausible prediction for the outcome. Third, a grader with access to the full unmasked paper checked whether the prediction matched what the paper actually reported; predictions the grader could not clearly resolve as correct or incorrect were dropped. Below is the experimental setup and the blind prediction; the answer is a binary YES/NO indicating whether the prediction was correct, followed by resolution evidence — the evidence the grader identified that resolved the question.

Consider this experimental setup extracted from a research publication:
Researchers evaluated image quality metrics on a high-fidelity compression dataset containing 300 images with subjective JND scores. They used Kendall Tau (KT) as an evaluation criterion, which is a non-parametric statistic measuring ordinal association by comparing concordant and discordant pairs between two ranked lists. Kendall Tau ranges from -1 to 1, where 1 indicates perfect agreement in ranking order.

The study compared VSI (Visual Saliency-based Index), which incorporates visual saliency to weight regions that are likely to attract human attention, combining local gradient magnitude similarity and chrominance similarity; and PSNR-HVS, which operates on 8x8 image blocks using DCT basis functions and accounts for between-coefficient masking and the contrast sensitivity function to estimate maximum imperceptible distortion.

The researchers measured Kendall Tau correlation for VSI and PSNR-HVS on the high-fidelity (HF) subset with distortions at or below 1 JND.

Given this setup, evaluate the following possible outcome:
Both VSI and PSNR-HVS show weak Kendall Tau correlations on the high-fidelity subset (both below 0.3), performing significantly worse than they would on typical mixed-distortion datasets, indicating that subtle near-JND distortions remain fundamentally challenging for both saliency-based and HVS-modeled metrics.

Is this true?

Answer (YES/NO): NO